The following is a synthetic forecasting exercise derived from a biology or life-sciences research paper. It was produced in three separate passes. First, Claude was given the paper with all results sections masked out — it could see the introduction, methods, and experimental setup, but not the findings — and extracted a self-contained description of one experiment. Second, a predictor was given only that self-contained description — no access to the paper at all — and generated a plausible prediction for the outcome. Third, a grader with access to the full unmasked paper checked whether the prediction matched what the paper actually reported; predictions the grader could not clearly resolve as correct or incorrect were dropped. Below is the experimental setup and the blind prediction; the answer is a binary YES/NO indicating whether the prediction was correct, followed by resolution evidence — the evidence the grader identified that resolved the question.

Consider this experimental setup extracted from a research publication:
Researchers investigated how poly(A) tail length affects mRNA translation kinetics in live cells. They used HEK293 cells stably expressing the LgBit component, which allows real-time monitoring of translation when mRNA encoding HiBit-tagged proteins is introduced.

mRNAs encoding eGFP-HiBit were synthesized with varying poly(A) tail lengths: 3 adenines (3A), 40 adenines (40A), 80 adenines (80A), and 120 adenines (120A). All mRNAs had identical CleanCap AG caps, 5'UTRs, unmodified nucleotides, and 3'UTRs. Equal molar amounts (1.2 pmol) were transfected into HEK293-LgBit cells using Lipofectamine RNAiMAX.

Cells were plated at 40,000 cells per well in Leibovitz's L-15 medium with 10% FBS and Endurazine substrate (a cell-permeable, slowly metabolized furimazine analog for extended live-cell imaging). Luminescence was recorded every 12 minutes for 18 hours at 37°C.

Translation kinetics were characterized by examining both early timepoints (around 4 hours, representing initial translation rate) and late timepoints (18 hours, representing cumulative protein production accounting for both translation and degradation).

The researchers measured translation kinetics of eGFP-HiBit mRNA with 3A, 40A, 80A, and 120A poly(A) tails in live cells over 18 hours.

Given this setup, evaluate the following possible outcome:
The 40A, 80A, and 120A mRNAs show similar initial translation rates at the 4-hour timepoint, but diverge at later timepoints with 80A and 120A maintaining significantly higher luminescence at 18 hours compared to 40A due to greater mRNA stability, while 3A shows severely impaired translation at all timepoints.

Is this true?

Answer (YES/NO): NO